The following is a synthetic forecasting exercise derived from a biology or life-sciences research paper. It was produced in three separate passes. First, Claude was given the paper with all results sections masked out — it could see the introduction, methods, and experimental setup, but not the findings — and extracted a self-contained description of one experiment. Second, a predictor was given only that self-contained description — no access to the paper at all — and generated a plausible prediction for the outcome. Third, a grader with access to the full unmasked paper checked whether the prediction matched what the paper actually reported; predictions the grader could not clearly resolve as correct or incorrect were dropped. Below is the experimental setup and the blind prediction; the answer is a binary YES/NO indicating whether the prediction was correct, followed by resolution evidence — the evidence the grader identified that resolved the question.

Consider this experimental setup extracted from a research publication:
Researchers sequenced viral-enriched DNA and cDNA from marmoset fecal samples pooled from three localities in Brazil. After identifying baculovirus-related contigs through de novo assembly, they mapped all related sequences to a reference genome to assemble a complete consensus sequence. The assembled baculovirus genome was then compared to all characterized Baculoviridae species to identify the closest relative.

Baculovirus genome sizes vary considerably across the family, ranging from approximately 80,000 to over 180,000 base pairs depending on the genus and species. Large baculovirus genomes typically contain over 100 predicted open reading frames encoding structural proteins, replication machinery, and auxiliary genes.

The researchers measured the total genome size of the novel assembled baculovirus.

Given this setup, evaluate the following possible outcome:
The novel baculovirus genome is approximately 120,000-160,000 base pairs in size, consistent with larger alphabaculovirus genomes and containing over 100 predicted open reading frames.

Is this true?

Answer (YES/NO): NO